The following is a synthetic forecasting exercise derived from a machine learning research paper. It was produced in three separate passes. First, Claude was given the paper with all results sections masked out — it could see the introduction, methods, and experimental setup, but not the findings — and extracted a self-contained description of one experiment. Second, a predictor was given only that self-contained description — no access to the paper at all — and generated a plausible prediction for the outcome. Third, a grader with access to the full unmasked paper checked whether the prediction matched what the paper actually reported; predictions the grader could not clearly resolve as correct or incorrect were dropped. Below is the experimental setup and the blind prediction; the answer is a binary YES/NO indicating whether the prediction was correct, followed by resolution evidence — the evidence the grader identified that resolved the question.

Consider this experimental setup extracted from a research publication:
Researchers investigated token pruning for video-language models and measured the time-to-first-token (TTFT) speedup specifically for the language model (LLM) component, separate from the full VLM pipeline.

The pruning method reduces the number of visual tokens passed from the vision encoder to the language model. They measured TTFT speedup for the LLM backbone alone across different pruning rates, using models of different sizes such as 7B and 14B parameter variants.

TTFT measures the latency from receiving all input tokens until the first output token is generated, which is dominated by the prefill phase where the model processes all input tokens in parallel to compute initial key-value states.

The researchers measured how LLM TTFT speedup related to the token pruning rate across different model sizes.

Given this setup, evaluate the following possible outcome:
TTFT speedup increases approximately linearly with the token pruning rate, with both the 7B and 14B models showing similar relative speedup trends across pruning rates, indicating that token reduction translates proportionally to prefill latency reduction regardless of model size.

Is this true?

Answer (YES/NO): YES